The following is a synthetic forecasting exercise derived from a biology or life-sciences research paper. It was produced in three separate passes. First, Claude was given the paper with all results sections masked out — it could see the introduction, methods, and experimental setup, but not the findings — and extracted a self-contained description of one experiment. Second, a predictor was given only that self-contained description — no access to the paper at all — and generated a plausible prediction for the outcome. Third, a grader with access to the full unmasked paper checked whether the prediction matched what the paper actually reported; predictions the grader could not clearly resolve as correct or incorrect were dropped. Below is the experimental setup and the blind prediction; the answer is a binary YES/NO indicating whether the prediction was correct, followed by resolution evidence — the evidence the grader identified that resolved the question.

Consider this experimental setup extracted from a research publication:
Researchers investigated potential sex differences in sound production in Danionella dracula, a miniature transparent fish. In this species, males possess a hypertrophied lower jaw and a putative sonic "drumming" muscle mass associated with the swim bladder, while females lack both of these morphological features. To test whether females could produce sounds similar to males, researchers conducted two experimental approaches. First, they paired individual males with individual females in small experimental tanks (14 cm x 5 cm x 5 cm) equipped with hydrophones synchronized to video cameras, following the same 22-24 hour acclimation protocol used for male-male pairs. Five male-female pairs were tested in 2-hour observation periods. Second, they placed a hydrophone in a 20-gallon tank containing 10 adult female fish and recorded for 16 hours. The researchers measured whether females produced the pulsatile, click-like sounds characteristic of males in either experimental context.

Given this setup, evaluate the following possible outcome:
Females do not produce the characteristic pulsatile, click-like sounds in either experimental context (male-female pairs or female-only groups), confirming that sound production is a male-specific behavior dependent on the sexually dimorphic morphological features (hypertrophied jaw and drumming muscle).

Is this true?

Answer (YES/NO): YES